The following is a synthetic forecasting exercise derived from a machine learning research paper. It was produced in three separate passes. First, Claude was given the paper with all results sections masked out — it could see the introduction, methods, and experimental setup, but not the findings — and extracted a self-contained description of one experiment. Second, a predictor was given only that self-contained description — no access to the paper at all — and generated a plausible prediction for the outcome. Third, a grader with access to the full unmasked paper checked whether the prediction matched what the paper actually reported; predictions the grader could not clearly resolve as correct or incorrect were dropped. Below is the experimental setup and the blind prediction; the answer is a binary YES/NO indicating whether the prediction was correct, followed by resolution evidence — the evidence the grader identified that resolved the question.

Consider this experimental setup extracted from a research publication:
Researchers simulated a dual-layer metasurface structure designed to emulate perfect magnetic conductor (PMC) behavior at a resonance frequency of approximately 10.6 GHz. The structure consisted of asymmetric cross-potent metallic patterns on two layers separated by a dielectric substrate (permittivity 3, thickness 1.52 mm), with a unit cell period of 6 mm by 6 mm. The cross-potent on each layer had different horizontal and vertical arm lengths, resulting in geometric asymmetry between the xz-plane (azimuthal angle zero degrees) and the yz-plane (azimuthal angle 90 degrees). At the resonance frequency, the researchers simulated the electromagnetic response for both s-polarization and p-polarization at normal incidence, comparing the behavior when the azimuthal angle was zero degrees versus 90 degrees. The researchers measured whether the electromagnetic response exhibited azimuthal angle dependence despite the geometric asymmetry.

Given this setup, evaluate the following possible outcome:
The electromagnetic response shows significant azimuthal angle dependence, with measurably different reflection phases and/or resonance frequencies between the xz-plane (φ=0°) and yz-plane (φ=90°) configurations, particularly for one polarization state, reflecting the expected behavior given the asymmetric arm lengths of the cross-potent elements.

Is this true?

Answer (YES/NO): NO